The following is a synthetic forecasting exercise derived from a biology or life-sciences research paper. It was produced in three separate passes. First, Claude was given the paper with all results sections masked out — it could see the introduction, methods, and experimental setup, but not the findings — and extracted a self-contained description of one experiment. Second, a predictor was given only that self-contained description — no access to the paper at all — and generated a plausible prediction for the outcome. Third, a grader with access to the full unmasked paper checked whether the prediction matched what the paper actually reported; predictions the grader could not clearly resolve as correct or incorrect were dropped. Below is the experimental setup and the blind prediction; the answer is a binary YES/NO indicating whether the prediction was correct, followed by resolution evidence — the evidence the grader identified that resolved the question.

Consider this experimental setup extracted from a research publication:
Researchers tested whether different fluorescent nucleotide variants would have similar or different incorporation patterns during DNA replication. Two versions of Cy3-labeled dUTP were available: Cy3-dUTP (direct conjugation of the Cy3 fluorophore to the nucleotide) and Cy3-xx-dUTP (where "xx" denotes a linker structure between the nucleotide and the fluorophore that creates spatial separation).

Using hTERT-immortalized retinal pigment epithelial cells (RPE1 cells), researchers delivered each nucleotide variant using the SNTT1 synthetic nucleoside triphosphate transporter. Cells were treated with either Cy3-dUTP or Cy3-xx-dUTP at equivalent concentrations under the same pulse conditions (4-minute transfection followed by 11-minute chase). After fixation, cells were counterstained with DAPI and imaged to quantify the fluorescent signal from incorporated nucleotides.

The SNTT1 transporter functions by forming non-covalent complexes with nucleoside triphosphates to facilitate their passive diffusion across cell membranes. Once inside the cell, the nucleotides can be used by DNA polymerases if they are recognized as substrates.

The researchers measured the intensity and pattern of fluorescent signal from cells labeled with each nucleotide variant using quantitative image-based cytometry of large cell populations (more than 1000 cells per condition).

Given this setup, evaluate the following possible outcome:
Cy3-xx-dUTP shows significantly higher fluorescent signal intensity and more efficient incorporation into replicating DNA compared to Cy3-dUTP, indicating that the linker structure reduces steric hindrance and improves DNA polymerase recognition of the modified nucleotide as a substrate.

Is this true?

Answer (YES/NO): NO